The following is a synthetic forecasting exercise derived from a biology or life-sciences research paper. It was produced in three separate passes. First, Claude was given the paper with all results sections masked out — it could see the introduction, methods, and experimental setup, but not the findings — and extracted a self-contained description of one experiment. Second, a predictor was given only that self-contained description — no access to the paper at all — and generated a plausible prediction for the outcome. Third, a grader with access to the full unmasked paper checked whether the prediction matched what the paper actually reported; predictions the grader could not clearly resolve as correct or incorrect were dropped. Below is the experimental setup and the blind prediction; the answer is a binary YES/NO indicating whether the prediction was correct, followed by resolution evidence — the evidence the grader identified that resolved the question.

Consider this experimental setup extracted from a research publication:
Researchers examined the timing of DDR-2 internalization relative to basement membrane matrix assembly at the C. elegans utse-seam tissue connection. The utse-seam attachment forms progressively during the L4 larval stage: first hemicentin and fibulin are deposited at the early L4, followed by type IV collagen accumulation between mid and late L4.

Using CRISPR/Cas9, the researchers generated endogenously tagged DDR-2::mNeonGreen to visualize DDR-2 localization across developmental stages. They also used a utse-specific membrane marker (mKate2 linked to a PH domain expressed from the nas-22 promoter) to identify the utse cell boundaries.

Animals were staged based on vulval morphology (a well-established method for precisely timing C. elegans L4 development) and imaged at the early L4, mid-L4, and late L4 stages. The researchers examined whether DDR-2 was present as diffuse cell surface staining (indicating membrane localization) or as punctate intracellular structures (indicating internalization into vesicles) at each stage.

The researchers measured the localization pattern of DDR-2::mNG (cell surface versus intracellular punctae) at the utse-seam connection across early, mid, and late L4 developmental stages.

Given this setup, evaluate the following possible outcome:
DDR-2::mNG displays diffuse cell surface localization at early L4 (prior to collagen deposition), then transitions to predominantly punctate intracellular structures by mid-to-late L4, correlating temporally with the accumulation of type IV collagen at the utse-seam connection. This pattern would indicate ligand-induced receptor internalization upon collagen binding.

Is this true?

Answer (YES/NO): YES